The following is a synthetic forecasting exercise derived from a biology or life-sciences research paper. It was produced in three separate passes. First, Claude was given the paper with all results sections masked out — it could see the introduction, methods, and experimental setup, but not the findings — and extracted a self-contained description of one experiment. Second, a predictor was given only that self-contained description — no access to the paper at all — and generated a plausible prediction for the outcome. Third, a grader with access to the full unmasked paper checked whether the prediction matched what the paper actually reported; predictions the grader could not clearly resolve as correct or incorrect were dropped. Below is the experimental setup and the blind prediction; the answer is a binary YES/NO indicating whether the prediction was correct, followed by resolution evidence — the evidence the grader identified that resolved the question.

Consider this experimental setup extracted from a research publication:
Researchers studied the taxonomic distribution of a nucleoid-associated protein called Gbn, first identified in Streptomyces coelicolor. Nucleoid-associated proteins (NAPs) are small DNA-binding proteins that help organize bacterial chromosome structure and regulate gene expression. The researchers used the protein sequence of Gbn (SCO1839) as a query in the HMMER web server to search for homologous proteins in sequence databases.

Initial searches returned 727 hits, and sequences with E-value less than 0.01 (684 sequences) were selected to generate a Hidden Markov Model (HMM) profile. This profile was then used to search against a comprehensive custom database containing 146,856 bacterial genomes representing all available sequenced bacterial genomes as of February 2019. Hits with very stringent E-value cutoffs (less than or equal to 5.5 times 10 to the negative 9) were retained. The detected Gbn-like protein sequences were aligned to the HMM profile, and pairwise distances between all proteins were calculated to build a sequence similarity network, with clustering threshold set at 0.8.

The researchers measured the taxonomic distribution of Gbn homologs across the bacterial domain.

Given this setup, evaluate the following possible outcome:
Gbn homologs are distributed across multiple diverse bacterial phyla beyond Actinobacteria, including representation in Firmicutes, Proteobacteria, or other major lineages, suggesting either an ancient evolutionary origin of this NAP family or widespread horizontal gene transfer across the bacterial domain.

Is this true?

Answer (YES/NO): NO